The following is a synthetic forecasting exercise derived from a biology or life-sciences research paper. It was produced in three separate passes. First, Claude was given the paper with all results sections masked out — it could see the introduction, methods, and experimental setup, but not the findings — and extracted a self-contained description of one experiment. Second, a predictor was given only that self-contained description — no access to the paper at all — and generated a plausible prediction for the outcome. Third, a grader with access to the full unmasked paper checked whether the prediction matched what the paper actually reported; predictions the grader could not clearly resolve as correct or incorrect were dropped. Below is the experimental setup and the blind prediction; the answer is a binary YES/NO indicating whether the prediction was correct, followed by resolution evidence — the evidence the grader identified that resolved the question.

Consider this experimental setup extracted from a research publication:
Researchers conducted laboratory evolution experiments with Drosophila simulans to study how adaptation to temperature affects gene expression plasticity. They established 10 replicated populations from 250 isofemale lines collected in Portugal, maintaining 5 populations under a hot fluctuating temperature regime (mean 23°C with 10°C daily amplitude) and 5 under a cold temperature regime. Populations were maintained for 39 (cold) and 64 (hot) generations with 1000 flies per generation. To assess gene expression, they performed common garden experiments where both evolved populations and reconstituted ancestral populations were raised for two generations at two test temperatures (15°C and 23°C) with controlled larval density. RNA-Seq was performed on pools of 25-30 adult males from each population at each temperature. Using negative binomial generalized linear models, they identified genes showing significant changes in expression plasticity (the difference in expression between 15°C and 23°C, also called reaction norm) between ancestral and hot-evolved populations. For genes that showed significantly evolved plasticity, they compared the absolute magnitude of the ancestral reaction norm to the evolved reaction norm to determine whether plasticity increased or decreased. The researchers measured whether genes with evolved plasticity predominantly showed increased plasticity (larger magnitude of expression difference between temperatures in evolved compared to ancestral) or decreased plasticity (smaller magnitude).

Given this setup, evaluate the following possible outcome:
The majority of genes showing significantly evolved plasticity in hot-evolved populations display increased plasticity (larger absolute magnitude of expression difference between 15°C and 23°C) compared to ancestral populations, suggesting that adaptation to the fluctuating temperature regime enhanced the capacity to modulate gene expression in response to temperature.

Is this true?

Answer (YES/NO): YES